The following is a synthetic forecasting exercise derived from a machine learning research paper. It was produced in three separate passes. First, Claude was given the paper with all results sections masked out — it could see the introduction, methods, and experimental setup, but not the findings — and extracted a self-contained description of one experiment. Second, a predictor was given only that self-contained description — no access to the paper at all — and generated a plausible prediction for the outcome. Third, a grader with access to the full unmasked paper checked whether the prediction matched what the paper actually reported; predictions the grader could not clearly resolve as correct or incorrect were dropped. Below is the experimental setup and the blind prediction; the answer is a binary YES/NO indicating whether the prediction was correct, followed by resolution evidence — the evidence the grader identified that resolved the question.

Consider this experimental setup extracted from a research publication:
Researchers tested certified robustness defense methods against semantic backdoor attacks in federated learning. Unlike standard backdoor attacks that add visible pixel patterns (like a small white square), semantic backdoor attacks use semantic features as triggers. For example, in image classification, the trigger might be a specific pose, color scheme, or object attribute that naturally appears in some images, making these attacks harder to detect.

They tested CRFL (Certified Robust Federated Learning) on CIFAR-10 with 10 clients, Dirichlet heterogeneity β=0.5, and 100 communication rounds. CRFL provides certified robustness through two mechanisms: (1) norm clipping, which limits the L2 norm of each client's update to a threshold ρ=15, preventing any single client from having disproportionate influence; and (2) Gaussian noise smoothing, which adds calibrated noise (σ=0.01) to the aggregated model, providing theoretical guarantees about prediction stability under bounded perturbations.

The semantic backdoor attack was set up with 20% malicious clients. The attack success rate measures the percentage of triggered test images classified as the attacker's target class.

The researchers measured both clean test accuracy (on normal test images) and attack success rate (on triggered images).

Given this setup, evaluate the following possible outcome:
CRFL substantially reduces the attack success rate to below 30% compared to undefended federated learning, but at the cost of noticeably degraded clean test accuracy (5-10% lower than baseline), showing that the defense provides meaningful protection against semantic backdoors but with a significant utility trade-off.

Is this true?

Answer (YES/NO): YES